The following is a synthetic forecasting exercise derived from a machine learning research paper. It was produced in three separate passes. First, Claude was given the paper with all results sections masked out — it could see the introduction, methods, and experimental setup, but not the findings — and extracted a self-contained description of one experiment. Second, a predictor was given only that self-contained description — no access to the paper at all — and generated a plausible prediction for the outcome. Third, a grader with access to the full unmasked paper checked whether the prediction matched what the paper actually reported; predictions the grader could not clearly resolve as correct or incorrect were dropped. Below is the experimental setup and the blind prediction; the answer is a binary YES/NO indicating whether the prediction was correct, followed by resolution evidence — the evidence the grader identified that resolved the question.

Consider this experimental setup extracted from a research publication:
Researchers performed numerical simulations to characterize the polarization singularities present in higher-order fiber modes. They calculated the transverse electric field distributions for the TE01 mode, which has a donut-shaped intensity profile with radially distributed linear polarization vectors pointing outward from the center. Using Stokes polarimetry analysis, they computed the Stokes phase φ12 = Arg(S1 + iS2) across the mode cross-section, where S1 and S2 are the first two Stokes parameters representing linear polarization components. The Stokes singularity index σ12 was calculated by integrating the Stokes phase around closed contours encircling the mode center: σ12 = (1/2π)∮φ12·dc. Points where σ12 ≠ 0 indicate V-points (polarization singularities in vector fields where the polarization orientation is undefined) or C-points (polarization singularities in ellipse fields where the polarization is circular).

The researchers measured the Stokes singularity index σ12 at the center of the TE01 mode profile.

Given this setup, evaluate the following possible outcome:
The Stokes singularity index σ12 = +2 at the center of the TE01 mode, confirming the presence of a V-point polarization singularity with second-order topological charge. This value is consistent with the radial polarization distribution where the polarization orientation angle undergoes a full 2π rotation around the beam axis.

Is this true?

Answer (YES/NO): NO